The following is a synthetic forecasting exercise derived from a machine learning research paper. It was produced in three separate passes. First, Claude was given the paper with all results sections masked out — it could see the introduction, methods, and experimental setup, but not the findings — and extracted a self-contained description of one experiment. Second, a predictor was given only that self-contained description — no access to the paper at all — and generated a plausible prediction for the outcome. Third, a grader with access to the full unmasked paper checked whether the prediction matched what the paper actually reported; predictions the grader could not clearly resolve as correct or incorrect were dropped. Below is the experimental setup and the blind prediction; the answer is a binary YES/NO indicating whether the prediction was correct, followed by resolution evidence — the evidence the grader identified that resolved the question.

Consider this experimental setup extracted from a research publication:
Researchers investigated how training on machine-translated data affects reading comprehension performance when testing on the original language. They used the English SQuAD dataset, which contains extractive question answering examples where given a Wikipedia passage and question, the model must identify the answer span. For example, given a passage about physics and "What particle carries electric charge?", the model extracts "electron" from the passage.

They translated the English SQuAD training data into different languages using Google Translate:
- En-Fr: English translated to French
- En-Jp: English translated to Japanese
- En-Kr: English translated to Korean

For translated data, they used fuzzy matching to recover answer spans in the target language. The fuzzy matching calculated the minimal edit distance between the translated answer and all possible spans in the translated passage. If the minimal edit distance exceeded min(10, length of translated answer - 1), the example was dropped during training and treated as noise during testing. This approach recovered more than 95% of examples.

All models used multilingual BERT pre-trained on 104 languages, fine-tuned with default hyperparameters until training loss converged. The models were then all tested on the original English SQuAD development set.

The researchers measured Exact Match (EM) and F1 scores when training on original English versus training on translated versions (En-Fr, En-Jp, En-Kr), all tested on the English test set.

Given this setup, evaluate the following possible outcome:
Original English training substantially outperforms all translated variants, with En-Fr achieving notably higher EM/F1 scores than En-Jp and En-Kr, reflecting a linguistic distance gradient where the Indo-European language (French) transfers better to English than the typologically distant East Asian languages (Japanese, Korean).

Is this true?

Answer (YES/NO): YES